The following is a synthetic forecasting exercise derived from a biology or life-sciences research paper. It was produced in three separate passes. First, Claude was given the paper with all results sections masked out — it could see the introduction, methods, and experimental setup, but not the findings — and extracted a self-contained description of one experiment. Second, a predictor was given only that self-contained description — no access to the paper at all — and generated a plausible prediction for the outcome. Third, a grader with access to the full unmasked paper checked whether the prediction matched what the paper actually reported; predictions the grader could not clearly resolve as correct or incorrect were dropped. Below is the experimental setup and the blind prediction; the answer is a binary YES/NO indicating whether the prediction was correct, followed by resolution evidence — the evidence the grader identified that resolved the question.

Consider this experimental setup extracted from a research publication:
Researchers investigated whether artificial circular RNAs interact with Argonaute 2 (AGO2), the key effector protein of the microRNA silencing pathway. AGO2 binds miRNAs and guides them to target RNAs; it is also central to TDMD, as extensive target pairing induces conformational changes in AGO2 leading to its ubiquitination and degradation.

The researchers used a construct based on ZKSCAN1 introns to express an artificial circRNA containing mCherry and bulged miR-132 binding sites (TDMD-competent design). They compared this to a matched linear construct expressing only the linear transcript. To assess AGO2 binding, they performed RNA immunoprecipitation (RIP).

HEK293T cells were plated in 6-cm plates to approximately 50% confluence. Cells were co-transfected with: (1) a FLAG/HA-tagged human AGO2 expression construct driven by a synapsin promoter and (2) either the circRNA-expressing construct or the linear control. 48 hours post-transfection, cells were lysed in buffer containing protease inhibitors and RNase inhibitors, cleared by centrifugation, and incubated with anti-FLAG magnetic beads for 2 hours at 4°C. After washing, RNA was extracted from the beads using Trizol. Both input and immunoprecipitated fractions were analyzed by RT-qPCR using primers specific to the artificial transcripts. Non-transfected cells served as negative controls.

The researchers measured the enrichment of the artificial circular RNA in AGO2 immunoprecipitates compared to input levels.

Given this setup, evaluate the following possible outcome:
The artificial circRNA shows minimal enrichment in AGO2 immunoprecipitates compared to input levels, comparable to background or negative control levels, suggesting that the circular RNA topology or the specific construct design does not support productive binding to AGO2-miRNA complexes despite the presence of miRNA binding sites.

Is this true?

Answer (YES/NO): NO